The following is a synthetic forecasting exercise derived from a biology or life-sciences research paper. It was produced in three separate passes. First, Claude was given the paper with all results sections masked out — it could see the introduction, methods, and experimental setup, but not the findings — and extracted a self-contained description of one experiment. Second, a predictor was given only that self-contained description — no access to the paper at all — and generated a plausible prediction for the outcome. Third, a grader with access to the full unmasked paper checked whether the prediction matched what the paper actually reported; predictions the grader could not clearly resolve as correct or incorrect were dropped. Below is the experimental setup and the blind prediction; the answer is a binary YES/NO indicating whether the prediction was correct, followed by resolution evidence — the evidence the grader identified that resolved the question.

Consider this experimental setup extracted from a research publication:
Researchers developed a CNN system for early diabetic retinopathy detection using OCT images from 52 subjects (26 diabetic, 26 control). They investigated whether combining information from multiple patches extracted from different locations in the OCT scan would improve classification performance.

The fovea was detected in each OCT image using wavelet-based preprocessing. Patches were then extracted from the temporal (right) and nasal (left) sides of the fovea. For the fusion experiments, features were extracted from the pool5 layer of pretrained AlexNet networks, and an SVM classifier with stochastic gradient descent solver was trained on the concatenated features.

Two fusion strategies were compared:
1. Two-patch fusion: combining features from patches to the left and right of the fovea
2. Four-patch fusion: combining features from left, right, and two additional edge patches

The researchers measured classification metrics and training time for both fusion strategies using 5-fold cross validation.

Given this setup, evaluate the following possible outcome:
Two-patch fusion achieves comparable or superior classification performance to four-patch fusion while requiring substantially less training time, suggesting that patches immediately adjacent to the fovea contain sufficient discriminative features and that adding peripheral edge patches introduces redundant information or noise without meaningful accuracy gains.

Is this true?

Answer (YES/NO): YES